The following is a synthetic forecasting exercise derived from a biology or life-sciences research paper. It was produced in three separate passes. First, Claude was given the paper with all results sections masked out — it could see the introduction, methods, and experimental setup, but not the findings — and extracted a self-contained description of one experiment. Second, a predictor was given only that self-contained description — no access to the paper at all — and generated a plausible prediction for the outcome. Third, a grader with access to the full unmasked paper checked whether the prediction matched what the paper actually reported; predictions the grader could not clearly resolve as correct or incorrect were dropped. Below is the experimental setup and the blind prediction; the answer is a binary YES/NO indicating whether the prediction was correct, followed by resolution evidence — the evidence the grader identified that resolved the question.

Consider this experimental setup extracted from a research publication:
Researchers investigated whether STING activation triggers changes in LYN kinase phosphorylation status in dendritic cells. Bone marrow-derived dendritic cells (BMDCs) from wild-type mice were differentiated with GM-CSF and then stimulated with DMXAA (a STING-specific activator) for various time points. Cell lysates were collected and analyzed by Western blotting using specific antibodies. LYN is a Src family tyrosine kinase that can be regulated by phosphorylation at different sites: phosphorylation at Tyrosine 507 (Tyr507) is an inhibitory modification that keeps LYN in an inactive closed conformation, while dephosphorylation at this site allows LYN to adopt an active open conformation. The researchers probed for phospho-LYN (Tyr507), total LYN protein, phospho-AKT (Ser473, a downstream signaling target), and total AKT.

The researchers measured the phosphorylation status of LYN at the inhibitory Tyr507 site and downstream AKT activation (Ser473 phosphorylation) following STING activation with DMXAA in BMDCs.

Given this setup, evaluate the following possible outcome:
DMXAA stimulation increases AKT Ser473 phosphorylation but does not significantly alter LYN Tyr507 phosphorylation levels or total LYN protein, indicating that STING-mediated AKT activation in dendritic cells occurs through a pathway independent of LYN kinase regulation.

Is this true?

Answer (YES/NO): NO